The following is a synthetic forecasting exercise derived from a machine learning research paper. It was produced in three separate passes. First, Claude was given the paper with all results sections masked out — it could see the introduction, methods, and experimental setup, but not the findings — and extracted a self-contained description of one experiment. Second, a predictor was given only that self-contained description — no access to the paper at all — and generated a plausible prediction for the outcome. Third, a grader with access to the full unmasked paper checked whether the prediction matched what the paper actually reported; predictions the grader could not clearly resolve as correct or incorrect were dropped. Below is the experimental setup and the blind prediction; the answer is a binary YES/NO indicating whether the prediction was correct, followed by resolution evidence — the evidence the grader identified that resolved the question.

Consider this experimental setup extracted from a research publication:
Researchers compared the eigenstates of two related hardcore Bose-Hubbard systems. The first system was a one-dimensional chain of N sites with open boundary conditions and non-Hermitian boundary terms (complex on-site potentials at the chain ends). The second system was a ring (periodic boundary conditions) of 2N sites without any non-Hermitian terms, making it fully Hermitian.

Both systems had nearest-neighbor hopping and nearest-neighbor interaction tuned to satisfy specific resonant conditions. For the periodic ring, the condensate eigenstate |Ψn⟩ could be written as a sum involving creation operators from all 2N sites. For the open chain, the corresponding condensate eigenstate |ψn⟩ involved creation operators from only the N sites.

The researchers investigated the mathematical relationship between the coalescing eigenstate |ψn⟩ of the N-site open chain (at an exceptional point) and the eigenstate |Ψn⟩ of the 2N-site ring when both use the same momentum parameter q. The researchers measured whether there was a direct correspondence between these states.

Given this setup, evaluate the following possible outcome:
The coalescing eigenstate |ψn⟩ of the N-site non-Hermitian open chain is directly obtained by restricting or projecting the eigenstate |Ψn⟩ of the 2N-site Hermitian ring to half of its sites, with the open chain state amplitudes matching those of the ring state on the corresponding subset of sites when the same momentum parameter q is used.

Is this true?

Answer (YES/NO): YES